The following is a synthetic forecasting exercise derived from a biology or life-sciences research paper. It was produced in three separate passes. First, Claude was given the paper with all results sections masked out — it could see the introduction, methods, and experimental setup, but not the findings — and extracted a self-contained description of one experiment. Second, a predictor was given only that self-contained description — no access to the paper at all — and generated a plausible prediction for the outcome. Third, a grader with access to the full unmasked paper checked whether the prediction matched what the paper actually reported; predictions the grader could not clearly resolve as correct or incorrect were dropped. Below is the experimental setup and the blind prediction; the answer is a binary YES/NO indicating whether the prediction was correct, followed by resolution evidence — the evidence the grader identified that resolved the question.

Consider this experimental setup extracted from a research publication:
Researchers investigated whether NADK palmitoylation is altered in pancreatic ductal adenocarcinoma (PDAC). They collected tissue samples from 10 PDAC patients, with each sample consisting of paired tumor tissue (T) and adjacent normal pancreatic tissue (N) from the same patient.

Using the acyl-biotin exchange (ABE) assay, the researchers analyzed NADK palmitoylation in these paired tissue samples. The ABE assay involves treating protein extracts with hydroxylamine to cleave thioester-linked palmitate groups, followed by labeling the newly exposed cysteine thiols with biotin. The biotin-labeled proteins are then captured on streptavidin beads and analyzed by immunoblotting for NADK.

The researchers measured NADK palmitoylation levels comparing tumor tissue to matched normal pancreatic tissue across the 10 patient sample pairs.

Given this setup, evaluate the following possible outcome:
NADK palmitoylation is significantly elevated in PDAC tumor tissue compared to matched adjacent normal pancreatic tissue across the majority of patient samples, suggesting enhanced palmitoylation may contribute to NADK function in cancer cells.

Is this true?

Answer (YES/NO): YES